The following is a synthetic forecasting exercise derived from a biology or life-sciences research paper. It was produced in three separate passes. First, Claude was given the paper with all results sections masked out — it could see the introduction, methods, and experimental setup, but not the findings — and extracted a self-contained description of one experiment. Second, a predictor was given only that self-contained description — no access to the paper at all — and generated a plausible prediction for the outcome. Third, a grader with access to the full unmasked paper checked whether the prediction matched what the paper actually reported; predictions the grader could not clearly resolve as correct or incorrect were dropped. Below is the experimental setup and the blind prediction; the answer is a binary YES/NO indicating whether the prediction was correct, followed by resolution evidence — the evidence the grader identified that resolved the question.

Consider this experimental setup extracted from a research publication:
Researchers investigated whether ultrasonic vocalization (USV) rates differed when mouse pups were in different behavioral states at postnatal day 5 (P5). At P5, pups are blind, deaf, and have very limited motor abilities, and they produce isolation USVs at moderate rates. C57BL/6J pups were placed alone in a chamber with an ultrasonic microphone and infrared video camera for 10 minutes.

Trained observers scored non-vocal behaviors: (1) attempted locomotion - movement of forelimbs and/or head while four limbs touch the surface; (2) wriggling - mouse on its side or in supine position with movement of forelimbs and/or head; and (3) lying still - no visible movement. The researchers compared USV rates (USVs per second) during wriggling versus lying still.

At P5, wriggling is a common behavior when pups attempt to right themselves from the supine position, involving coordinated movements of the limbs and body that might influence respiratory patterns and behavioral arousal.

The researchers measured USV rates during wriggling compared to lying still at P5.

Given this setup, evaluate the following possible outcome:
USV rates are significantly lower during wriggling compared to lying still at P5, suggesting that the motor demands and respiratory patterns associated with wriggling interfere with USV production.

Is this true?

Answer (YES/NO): NO